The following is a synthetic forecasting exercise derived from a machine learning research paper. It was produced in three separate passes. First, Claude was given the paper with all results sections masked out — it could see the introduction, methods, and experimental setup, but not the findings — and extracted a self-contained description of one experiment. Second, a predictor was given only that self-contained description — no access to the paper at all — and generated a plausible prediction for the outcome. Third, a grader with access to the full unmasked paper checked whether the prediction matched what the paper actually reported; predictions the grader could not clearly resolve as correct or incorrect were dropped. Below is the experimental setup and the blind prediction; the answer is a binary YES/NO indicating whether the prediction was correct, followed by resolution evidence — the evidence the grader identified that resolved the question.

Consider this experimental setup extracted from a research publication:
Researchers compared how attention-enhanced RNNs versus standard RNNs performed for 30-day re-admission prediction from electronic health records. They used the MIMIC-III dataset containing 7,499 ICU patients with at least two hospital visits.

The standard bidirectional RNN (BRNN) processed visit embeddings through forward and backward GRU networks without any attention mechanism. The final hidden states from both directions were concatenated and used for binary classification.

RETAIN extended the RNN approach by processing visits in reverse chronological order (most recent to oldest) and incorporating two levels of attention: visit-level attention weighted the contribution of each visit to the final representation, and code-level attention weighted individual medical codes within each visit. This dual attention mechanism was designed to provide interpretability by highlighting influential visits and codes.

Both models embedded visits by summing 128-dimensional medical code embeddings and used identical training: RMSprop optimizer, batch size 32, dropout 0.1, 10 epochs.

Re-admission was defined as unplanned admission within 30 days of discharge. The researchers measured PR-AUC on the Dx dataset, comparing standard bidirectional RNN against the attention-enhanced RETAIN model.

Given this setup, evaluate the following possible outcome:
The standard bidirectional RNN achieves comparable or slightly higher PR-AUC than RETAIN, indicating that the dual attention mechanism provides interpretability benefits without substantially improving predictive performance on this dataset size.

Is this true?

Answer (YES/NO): YES